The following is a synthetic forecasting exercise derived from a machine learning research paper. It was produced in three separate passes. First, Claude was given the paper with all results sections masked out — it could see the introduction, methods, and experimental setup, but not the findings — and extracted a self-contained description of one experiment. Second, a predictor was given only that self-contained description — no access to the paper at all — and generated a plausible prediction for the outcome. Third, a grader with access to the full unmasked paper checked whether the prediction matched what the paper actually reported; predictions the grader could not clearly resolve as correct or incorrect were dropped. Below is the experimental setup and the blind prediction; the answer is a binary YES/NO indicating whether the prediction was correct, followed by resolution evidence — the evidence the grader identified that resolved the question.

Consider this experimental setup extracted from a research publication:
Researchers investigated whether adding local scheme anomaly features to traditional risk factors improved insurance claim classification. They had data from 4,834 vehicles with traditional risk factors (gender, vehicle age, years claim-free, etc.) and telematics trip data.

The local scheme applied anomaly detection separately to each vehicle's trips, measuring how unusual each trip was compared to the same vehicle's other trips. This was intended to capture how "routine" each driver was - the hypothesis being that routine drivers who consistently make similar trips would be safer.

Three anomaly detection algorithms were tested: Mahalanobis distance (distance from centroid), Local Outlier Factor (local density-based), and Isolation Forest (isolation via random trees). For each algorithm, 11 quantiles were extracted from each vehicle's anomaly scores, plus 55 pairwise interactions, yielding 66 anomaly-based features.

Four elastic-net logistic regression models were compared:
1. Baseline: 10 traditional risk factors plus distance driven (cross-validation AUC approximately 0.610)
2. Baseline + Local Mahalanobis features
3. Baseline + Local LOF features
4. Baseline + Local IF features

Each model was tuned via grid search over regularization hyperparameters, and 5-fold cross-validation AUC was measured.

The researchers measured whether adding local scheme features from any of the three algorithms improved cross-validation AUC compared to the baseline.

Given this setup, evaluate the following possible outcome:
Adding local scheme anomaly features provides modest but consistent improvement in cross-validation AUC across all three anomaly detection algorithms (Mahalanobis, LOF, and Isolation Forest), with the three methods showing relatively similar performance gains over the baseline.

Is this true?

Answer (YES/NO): NO